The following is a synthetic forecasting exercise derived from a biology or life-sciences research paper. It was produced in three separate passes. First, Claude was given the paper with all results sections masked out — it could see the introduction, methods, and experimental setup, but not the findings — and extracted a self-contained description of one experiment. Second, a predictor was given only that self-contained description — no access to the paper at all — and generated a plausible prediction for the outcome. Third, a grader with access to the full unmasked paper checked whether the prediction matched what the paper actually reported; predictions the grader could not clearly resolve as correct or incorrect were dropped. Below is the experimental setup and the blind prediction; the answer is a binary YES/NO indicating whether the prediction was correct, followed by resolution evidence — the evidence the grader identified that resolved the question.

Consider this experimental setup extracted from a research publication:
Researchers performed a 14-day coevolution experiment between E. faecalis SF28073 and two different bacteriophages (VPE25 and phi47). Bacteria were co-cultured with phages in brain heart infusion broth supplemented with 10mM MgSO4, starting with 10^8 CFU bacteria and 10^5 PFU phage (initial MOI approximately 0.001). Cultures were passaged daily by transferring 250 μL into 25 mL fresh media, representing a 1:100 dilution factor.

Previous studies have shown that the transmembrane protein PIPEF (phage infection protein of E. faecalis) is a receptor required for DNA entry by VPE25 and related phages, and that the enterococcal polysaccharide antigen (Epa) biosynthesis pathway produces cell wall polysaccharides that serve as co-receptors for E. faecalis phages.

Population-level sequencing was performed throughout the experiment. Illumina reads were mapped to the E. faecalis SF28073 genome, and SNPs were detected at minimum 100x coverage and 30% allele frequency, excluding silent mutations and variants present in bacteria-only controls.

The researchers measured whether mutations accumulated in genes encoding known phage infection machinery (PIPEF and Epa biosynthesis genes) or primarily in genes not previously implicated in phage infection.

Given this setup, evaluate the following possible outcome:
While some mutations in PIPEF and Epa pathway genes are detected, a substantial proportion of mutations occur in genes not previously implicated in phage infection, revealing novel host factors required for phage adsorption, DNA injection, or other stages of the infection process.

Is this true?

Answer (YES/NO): YES